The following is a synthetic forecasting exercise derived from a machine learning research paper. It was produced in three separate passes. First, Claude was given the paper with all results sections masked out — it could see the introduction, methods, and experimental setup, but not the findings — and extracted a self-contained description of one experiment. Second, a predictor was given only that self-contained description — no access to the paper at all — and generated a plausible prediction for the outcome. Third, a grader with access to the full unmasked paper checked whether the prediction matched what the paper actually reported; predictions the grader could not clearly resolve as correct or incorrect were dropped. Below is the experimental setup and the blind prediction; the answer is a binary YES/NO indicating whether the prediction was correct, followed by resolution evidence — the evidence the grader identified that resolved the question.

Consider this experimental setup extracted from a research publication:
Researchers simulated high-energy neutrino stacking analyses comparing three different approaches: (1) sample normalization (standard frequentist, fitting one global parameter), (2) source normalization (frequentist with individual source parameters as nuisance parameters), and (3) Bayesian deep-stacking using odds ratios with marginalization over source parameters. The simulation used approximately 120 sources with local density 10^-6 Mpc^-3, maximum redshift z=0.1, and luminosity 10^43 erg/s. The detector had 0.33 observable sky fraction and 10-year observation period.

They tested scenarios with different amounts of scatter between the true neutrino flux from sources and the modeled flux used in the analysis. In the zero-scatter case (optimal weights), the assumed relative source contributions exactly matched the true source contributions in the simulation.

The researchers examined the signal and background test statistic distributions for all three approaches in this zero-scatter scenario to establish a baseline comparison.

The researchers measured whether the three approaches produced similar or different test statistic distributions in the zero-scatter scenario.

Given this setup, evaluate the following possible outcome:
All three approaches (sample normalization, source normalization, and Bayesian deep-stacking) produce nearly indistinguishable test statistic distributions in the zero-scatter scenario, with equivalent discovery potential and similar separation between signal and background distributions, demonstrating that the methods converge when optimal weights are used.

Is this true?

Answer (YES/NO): YES